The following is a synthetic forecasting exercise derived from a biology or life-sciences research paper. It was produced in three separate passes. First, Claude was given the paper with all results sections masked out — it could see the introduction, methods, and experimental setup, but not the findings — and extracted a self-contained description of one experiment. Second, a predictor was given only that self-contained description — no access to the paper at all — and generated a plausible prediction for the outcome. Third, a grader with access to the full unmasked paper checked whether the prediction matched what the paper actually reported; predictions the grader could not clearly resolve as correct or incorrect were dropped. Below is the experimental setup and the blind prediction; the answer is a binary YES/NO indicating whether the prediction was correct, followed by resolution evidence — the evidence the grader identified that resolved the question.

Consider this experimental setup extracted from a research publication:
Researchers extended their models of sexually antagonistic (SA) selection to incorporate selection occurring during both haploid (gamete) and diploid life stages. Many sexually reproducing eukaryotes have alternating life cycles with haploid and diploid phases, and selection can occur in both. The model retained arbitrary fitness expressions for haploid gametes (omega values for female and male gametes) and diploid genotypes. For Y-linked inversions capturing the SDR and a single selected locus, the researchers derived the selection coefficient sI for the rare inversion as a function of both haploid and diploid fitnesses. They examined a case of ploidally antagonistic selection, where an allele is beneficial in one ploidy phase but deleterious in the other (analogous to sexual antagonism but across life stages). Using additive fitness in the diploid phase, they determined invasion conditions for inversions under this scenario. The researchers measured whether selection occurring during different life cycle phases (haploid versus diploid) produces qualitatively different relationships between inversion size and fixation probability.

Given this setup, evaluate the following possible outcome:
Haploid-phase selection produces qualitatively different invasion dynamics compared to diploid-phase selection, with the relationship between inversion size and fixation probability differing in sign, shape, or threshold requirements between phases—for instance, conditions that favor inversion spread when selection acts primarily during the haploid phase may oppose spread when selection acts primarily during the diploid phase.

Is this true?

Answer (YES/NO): NO